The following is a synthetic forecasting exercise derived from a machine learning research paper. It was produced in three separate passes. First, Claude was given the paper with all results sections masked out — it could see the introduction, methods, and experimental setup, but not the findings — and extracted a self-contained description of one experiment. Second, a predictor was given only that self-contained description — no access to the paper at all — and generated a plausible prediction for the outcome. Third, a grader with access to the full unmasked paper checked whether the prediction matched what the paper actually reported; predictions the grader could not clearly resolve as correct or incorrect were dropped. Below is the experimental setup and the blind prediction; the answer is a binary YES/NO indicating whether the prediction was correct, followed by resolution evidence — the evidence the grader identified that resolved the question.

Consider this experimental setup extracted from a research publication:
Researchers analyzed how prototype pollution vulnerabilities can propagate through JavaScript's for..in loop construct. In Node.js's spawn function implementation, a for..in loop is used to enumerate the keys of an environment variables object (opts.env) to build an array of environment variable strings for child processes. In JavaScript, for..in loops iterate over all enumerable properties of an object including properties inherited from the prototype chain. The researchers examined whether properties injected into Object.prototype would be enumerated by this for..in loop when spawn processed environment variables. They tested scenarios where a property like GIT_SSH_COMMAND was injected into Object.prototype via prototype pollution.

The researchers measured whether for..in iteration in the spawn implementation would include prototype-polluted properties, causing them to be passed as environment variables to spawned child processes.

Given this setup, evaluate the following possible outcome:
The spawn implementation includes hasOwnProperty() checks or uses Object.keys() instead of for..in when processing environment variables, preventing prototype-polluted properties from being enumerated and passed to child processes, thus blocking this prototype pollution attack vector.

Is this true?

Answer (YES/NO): NO